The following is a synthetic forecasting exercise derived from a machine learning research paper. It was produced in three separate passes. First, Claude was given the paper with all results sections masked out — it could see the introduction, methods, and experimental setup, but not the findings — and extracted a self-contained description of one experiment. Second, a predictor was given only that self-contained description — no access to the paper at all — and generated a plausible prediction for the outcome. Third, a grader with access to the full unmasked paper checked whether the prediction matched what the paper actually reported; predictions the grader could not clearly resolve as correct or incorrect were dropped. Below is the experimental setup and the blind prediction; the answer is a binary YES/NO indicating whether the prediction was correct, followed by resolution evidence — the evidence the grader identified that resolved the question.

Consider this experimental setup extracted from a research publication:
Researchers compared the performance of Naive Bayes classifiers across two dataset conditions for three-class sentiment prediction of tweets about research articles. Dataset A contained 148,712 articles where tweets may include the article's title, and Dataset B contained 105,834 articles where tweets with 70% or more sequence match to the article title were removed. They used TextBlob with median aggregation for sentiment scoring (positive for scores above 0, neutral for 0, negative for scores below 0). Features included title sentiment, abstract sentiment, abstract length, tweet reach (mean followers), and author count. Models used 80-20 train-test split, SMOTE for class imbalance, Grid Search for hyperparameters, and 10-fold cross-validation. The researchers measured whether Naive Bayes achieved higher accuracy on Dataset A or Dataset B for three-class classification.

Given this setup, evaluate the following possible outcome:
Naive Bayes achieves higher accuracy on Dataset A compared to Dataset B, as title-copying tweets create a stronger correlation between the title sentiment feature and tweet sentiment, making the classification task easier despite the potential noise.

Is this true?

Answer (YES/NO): NO